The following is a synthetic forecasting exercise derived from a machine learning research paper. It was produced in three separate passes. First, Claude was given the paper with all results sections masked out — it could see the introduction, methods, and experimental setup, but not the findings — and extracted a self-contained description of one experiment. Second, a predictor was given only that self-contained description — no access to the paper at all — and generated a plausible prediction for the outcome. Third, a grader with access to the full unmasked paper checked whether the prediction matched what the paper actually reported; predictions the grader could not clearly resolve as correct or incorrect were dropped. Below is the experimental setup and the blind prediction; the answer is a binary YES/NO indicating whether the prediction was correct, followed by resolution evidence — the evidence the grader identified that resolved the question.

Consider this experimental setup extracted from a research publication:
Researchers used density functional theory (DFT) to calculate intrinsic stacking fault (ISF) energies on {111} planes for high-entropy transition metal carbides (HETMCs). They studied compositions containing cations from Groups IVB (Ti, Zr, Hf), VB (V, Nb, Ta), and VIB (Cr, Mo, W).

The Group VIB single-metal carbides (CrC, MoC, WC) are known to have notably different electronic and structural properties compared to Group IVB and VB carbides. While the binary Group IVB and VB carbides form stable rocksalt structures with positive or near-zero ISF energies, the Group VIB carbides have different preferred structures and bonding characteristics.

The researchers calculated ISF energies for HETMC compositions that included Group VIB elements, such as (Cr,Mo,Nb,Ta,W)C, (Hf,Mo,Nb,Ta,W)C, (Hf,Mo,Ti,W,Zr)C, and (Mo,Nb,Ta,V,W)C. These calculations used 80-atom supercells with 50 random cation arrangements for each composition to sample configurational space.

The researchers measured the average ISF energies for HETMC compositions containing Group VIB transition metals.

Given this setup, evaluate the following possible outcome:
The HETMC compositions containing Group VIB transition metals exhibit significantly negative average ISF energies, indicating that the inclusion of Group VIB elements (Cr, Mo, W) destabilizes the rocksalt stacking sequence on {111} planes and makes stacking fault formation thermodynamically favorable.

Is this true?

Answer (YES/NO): NO